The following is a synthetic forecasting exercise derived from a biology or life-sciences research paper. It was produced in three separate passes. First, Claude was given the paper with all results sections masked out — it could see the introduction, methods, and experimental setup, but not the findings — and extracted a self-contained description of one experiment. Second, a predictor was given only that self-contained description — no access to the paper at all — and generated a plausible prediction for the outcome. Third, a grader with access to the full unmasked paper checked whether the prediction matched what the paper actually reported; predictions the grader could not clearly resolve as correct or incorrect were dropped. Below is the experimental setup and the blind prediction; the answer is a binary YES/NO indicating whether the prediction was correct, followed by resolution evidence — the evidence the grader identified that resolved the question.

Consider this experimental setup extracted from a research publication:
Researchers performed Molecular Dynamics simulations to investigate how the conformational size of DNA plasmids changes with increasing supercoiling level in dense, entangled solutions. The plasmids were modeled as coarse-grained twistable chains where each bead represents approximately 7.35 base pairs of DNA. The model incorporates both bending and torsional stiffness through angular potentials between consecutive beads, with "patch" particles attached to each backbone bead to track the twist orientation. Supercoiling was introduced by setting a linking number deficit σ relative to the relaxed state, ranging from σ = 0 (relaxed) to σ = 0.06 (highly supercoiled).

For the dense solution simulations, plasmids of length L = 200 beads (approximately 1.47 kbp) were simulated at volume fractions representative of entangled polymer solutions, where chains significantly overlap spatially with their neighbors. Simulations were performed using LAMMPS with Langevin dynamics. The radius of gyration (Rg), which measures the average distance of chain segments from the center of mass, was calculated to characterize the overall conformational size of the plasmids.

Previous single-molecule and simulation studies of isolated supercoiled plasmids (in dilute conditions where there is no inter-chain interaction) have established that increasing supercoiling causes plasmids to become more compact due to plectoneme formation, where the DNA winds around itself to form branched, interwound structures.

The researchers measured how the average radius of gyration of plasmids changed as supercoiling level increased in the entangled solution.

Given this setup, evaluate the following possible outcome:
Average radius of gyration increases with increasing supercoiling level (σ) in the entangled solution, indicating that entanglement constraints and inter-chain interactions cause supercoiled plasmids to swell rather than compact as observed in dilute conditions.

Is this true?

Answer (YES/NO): YES